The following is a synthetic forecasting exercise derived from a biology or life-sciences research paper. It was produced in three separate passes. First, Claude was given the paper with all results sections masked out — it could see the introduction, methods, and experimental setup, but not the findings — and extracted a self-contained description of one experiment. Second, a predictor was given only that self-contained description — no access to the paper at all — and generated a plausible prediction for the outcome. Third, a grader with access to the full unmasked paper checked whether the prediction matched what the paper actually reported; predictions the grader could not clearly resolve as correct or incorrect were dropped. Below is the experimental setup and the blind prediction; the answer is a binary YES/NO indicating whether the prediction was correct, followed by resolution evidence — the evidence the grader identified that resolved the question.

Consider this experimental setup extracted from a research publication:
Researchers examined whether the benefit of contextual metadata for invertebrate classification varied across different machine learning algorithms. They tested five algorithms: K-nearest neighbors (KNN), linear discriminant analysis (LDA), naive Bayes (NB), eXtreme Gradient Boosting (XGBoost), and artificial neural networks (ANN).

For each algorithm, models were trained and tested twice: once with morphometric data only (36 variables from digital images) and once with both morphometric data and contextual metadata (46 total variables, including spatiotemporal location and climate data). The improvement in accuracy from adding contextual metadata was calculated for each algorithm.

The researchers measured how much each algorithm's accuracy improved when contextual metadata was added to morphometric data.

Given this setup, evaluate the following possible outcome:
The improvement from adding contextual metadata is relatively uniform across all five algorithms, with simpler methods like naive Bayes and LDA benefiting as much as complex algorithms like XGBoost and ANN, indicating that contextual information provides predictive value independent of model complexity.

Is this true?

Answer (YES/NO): NO